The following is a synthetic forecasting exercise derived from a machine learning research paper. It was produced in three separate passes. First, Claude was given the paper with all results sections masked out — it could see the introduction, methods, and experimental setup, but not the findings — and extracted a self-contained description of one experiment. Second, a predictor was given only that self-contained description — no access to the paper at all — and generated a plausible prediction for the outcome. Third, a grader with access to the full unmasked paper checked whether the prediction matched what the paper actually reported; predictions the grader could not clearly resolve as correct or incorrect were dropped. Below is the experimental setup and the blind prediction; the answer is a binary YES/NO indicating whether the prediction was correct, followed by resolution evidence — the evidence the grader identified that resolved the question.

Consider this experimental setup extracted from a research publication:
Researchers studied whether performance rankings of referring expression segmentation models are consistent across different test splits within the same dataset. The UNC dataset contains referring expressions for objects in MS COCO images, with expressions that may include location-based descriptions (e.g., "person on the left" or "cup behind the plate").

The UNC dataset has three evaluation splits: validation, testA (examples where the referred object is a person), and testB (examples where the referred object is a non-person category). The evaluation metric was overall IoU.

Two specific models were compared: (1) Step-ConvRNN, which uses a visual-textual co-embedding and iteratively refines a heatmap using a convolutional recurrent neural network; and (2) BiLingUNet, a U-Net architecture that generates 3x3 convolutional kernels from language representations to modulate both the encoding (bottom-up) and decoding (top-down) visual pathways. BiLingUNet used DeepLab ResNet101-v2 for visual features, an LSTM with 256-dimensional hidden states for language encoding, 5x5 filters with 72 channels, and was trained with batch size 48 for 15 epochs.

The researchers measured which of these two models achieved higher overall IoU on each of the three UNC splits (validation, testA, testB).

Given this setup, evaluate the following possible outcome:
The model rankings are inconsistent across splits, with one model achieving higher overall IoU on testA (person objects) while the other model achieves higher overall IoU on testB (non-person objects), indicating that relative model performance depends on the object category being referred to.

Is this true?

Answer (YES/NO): YES